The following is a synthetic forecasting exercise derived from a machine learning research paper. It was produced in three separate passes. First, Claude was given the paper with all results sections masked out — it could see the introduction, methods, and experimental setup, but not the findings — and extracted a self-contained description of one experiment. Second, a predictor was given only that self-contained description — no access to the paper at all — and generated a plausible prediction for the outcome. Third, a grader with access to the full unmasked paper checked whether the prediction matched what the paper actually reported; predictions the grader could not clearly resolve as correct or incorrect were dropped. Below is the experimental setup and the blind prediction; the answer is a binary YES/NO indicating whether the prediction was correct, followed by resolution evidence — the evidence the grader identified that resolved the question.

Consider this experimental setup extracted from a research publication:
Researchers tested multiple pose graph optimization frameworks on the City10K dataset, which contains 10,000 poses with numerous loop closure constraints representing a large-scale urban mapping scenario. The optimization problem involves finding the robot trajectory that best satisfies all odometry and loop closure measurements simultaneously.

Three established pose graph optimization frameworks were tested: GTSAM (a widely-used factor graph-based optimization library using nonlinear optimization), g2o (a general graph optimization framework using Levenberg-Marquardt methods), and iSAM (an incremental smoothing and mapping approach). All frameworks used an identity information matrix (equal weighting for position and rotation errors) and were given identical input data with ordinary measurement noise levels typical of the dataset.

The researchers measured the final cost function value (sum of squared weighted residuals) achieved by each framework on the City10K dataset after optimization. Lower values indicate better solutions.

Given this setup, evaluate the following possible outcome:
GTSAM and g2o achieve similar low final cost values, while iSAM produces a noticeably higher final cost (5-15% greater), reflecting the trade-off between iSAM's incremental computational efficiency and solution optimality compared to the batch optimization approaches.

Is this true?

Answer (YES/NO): NO